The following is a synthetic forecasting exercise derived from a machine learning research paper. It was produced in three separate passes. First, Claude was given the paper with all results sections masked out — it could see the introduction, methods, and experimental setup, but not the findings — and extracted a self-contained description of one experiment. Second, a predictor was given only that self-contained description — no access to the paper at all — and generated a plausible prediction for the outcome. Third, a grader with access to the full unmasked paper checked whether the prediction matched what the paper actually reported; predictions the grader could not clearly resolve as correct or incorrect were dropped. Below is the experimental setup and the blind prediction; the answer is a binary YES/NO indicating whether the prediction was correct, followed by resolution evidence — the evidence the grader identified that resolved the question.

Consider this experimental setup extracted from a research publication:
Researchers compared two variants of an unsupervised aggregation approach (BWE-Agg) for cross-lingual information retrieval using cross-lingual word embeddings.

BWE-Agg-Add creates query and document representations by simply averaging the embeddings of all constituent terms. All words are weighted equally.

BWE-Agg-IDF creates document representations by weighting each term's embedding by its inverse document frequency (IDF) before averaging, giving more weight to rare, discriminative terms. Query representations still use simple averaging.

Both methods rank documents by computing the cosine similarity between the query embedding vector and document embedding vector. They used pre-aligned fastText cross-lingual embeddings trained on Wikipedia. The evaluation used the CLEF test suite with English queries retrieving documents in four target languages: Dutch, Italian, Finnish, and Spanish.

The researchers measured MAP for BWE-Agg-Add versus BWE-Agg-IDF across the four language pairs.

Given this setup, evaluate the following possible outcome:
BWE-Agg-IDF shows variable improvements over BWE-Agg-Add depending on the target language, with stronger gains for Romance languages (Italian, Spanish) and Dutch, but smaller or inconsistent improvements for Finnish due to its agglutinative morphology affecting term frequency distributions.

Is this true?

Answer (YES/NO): NO